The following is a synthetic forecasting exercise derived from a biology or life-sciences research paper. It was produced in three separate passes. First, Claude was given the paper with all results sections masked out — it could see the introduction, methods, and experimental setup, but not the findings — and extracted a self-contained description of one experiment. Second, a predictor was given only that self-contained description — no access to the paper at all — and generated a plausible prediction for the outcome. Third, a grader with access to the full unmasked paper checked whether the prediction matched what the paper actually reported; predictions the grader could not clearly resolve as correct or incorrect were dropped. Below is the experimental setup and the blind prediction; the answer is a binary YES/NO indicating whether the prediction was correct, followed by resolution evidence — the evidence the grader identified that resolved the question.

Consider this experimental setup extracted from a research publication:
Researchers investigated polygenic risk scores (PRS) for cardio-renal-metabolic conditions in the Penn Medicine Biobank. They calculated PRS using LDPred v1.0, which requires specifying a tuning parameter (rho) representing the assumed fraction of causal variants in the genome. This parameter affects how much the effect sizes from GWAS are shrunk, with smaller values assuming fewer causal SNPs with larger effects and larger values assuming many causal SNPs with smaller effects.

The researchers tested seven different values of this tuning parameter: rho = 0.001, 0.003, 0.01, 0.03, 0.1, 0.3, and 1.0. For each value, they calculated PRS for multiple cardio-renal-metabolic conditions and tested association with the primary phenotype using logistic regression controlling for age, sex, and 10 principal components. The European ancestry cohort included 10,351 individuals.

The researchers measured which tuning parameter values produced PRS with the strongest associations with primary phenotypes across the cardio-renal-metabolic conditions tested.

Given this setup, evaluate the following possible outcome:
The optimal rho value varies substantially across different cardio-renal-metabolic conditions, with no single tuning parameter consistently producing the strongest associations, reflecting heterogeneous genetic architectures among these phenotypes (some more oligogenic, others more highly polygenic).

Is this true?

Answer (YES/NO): YES